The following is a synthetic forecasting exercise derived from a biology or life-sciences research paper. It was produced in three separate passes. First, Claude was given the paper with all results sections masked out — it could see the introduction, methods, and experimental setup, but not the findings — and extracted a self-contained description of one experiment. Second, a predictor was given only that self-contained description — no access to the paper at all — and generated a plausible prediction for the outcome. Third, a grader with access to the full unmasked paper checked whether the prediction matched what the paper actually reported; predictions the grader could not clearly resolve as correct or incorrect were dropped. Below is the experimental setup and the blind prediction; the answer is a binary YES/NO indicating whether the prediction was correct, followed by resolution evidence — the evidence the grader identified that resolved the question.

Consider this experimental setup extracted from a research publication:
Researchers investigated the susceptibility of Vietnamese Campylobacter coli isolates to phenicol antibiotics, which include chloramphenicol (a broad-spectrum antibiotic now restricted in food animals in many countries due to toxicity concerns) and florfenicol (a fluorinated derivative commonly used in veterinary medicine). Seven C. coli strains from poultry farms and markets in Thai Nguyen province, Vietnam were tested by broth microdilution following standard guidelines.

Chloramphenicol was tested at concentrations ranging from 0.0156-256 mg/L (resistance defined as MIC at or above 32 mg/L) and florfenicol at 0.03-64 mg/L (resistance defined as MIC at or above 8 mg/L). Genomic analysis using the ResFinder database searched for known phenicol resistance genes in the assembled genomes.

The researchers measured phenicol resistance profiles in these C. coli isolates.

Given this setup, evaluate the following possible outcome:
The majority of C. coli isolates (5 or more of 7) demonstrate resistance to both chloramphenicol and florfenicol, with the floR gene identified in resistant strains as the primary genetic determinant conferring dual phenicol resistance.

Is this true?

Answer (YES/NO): NO